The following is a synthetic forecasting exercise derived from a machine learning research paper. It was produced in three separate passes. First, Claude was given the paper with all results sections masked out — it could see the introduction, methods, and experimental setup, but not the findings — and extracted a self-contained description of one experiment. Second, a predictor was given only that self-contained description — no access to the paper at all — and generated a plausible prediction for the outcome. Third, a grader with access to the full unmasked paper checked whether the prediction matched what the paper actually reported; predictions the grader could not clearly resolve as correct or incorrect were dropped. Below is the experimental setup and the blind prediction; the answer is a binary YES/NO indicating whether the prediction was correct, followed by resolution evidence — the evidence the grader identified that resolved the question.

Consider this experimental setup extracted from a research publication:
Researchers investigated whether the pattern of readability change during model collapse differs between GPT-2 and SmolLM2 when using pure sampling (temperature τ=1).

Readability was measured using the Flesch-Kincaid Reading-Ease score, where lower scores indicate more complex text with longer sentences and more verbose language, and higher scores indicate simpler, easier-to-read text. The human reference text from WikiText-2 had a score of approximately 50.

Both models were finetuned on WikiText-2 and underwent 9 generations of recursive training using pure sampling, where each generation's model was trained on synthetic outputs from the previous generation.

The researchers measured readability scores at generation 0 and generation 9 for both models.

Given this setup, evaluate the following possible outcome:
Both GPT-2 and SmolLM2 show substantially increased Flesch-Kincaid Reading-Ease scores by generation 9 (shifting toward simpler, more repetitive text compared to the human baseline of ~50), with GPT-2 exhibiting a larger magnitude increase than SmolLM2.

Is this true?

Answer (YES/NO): NO